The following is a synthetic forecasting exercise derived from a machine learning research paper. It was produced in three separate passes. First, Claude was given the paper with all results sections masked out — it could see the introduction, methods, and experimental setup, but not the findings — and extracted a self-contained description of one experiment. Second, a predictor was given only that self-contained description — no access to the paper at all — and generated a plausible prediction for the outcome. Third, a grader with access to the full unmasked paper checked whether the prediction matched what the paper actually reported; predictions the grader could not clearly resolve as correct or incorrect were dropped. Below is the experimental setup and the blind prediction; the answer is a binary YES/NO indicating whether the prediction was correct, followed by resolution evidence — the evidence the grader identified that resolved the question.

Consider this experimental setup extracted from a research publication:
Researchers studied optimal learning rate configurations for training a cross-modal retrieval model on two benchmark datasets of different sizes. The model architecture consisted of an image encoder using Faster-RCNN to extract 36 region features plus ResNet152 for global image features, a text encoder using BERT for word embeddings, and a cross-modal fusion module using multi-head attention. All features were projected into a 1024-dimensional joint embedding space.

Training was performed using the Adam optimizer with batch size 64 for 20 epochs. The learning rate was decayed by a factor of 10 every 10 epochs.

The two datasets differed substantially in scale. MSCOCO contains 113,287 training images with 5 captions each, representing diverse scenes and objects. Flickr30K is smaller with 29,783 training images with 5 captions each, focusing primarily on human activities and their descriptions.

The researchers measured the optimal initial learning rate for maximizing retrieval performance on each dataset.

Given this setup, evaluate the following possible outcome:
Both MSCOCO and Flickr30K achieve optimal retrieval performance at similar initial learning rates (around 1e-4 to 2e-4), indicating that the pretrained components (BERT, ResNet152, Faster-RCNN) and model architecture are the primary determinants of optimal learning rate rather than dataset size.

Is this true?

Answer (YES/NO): NO